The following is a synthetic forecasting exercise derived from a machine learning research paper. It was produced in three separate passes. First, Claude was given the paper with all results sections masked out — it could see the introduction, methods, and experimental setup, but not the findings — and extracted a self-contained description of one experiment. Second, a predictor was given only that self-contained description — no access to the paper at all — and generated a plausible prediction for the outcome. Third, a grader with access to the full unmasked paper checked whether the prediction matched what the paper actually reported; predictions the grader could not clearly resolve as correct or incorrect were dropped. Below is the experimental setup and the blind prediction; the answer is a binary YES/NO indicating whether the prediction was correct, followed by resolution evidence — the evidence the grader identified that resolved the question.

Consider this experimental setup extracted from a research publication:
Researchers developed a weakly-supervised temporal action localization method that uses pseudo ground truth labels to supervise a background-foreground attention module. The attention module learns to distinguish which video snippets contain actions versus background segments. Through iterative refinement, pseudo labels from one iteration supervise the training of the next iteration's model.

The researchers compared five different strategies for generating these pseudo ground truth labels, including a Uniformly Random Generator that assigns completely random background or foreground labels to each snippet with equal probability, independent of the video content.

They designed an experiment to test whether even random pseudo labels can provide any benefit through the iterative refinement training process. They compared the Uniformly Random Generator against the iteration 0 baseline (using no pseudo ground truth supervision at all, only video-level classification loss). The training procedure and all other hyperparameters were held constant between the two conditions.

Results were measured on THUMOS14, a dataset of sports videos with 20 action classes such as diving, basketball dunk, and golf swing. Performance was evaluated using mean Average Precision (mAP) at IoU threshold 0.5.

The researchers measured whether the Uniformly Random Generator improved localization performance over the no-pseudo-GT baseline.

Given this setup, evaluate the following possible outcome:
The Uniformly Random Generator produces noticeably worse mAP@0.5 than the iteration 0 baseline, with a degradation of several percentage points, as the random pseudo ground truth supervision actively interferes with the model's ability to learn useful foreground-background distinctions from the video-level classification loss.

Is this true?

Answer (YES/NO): NO